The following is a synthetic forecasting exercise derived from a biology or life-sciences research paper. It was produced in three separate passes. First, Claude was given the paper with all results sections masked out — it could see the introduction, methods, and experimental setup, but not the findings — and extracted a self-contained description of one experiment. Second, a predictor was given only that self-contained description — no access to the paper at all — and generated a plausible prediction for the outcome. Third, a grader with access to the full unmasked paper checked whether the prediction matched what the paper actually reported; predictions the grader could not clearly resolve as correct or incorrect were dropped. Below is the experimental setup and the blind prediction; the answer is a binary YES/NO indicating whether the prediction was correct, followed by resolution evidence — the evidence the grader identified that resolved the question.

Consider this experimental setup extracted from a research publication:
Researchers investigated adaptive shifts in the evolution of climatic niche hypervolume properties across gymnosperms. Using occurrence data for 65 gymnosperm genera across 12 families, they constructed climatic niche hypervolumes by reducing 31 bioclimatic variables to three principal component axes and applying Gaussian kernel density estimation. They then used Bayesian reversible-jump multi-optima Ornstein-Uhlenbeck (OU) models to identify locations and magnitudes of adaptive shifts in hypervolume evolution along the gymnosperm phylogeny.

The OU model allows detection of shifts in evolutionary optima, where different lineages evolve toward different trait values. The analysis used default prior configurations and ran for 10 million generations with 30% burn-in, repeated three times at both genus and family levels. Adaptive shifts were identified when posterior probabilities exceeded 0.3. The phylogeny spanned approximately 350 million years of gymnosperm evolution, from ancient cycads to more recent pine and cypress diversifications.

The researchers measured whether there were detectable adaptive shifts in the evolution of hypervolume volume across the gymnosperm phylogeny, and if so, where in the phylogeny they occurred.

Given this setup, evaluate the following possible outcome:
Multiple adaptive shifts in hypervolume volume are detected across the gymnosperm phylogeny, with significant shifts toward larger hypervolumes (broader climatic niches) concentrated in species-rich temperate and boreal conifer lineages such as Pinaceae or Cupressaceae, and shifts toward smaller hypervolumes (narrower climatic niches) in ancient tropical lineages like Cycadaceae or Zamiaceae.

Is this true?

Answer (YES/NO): NO